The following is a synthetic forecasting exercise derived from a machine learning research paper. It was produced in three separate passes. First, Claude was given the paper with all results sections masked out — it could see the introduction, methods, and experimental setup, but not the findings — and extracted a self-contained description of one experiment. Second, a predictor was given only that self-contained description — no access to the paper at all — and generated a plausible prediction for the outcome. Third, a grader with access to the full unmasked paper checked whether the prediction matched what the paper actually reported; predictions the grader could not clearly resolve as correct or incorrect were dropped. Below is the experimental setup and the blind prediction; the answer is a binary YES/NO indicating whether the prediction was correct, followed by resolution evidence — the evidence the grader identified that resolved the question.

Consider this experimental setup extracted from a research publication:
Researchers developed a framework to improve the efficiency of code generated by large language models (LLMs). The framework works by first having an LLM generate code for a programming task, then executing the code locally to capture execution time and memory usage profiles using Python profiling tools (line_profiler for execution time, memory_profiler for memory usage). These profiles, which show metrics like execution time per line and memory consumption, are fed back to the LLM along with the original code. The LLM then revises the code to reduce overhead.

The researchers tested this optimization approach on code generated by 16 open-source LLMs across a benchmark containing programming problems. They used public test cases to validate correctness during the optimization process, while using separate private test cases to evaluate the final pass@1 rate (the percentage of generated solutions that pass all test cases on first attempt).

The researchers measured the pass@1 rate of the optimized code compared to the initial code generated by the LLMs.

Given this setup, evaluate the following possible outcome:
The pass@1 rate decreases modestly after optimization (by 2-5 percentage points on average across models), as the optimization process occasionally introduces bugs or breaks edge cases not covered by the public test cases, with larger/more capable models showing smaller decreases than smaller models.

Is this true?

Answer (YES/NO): NO